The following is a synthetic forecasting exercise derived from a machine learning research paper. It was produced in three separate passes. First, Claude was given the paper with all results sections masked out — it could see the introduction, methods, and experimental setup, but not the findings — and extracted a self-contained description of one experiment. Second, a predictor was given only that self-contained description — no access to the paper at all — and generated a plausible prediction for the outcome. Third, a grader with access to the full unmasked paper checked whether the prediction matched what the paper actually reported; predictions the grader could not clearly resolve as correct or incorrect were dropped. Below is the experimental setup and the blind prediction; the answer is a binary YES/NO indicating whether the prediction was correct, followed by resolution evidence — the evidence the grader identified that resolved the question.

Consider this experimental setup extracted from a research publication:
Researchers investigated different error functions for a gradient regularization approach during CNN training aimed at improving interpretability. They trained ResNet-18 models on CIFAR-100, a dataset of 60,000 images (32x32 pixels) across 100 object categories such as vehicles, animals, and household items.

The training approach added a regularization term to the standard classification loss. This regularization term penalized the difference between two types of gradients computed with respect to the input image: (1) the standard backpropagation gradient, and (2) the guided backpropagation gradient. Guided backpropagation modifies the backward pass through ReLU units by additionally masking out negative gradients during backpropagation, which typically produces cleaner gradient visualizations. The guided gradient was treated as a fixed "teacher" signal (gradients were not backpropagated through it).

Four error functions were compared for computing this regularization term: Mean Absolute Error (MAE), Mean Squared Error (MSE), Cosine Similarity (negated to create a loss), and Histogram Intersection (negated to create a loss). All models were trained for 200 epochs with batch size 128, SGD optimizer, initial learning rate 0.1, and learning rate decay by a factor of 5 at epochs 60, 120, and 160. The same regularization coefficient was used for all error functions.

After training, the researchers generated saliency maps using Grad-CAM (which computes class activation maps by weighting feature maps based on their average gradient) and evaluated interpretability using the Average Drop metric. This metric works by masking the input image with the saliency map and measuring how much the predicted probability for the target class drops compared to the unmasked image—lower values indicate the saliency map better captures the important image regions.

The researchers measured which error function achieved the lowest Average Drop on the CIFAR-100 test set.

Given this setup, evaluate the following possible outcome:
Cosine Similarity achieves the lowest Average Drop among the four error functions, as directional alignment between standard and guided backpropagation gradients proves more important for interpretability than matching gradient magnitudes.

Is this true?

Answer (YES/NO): YES